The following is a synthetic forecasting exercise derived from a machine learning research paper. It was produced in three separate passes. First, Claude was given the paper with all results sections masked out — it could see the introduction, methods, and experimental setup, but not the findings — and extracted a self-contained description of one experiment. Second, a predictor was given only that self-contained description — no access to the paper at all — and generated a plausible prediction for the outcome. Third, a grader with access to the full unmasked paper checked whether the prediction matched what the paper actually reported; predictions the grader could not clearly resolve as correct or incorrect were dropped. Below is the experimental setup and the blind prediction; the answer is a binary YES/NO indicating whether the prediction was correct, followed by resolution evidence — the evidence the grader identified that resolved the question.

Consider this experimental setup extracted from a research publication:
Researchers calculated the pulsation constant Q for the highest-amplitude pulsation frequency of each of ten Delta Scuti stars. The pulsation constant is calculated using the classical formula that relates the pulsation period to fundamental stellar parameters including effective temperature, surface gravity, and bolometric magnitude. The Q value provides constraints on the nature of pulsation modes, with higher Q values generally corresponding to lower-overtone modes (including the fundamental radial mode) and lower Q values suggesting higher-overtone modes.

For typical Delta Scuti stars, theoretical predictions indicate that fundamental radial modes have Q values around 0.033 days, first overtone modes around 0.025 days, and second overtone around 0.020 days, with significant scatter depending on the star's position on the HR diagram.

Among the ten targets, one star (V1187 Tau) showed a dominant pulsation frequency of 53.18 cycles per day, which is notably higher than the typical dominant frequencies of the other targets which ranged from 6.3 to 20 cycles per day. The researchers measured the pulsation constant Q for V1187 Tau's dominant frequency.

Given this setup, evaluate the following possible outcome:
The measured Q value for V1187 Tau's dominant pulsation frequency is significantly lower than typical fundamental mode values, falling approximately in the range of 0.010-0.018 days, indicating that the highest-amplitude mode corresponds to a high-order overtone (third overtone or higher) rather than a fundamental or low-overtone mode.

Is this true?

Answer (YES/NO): NO